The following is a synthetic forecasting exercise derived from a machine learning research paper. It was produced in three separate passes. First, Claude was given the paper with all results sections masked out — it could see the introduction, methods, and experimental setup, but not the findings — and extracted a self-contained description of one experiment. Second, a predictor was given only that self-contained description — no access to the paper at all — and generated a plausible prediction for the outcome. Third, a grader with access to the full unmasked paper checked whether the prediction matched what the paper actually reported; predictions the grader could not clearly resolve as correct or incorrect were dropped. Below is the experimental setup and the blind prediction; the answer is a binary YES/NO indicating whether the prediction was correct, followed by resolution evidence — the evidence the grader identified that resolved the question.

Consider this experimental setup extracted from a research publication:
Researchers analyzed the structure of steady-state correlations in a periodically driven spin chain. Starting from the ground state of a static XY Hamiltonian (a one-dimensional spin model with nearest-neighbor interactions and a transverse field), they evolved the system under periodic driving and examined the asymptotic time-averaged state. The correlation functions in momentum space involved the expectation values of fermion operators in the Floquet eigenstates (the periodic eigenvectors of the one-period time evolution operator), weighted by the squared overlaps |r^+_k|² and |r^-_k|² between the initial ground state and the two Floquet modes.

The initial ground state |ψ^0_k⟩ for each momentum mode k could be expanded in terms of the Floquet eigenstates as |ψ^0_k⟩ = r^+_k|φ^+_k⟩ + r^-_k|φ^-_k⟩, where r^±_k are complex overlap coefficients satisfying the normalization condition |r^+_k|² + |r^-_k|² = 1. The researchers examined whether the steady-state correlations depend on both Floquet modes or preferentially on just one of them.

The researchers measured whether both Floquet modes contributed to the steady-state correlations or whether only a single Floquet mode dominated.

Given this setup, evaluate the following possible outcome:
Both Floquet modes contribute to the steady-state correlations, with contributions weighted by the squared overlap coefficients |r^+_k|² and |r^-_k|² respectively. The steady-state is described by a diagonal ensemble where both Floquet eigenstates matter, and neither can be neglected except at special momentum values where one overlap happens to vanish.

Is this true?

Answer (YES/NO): YES